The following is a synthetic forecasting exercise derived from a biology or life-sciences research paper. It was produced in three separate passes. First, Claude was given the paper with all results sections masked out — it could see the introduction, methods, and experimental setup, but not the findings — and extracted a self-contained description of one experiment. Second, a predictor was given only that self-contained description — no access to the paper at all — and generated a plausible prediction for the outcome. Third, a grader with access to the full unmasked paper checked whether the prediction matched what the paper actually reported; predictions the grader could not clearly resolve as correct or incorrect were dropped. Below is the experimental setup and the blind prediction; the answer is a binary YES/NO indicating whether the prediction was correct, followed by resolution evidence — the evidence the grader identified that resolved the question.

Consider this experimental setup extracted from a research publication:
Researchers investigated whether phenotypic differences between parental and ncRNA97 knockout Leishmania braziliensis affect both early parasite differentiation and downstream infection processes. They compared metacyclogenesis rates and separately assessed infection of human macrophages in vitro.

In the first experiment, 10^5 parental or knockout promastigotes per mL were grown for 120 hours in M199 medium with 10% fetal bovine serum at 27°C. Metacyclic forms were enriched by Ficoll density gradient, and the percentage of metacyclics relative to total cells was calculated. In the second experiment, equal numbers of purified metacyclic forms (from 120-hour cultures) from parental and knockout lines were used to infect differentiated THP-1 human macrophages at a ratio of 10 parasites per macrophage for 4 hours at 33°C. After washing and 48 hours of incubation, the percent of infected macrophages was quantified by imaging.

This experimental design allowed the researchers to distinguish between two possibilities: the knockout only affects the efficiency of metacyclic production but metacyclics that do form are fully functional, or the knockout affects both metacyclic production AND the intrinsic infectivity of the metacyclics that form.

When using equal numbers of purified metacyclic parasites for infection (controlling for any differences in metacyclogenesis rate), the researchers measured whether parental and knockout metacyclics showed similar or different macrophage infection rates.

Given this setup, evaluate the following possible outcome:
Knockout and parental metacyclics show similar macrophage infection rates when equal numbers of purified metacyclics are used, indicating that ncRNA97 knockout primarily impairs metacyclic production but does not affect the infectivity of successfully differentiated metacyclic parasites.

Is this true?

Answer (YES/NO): YES